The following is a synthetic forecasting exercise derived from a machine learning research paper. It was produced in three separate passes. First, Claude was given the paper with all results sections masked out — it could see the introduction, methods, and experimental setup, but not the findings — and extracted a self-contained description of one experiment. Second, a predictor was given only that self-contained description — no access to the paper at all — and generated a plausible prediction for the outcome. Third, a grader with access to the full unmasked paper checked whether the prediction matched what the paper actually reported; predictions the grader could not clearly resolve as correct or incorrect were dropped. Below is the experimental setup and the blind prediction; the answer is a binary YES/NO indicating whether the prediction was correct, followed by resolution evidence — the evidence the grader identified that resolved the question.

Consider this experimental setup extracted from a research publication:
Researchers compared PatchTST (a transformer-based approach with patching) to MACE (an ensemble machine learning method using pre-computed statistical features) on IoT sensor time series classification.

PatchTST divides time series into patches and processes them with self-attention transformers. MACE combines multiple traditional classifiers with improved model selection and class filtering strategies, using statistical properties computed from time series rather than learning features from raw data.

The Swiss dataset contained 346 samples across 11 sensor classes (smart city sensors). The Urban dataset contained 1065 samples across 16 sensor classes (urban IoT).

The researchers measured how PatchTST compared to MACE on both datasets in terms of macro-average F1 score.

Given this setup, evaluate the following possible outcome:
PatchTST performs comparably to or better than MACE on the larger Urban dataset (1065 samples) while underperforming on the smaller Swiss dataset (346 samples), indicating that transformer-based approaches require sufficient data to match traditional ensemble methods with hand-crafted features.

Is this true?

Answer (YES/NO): NO